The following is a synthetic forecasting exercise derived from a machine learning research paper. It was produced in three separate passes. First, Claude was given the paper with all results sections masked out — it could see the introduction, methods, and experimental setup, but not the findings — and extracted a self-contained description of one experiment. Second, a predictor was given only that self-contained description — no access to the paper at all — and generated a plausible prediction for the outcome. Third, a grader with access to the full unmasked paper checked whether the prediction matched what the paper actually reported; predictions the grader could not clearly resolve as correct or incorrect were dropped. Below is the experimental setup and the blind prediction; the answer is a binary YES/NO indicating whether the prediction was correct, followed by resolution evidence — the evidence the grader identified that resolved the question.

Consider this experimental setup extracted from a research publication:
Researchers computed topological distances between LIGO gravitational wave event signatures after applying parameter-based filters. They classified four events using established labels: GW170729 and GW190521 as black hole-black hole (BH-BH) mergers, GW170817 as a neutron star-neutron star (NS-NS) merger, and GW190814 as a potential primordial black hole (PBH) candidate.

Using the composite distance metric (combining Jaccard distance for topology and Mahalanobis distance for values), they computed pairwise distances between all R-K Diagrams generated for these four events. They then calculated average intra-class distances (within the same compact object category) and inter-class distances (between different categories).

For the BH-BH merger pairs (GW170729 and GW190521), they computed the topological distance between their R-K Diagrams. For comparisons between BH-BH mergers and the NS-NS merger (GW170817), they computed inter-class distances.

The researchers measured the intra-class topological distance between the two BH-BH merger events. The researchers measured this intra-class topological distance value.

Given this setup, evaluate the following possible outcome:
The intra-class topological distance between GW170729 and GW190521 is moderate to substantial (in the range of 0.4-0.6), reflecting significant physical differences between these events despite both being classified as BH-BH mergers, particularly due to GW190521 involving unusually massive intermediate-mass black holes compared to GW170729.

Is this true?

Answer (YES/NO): NO